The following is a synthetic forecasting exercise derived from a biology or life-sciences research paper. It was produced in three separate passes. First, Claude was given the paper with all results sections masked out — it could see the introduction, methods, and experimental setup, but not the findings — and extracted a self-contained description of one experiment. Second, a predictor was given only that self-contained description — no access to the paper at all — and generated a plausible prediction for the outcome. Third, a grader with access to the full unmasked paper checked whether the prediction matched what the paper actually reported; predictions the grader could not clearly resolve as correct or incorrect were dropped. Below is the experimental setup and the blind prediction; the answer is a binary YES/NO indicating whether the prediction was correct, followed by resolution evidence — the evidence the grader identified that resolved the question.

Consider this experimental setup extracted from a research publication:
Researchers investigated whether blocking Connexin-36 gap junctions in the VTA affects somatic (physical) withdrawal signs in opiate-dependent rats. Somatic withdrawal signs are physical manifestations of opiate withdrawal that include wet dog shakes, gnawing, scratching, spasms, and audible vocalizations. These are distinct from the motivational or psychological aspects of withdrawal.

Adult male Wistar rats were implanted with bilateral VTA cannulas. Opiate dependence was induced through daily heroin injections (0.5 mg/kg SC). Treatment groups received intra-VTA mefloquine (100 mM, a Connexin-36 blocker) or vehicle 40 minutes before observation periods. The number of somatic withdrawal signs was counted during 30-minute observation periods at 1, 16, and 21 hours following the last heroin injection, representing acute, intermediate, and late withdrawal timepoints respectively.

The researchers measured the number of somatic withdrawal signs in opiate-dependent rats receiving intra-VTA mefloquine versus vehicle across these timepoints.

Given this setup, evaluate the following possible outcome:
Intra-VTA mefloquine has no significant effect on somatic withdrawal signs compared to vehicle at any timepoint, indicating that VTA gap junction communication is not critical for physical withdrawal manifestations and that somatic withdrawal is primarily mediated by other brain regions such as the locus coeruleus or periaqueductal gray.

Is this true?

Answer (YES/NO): YES